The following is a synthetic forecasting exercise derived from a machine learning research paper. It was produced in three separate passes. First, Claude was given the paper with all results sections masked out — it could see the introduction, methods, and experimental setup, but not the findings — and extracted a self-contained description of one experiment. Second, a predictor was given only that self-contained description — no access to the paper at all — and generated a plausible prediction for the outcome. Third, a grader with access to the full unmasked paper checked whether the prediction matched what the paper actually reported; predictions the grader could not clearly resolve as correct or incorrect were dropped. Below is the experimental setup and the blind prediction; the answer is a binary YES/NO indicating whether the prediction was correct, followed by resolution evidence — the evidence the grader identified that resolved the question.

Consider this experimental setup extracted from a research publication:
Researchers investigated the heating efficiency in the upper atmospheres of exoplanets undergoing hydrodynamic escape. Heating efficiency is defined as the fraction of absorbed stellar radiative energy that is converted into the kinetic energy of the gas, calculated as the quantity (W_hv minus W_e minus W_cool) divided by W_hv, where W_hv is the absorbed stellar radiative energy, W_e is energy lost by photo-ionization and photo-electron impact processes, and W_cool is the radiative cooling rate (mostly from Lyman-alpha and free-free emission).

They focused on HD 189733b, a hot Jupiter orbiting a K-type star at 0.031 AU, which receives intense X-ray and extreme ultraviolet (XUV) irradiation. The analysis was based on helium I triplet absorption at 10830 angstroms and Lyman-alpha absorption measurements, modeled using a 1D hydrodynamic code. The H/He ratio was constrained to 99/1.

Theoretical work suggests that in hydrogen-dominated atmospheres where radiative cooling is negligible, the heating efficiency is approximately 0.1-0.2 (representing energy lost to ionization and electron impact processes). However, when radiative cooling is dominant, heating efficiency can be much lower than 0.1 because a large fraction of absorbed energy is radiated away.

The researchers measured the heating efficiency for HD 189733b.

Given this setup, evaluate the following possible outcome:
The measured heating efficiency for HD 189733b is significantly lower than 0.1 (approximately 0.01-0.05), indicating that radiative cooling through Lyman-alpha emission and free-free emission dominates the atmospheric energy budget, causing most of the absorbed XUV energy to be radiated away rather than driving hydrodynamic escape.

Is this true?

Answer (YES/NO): YES